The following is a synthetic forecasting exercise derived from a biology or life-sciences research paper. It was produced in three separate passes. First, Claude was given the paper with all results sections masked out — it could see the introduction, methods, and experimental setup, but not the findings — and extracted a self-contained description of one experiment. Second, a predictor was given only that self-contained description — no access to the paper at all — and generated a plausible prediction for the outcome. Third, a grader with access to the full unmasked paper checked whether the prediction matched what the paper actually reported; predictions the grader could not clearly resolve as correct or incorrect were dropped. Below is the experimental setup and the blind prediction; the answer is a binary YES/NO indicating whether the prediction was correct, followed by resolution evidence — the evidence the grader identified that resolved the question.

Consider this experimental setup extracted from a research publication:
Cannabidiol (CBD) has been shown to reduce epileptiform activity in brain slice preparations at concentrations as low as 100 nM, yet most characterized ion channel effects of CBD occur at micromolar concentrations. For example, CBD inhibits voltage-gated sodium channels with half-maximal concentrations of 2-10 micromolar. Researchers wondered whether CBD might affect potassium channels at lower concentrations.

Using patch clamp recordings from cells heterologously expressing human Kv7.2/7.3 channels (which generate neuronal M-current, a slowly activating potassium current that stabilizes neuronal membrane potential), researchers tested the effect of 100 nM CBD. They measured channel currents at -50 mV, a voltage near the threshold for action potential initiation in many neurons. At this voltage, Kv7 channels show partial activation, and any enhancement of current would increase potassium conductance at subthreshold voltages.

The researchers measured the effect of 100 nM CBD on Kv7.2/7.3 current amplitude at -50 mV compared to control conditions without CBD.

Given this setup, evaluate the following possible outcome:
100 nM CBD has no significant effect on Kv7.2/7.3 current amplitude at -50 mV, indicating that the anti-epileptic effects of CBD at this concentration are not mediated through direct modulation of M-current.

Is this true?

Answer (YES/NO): NO